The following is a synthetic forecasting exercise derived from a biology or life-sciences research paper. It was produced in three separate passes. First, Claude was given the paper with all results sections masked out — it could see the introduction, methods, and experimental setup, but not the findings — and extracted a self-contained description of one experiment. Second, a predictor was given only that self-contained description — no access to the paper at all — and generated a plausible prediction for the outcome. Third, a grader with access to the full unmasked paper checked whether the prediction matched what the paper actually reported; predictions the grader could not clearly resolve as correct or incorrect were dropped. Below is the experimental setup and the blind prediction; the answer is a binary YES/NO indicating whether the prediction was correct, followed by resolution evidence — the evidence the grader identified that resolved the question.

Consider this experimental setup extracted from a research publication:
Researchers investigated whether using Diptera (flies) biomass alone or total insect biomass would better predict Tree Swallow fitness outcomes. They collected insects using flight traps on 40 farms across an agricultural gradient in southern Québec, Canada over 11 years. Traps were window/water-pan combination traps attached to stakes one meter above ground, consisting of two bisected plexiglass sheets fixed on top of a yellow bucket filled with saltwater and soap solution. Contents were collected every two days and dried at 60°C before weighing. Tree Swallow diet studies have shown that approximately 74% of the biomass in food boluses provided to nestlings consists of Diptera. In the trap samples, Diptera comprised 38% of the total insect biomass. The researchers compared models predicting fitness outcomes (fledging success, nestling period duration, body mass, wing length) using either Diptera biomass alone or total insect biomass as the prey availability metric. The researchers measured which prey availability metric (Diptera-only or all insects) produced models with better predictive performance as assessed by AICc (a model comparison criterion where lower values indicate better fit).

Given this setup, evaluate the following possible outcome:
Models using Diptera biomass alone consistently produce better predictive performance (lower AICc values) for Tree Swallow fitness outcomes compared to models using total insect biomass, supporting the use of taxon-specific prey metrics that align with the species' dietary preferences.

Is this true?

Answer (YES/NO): YES